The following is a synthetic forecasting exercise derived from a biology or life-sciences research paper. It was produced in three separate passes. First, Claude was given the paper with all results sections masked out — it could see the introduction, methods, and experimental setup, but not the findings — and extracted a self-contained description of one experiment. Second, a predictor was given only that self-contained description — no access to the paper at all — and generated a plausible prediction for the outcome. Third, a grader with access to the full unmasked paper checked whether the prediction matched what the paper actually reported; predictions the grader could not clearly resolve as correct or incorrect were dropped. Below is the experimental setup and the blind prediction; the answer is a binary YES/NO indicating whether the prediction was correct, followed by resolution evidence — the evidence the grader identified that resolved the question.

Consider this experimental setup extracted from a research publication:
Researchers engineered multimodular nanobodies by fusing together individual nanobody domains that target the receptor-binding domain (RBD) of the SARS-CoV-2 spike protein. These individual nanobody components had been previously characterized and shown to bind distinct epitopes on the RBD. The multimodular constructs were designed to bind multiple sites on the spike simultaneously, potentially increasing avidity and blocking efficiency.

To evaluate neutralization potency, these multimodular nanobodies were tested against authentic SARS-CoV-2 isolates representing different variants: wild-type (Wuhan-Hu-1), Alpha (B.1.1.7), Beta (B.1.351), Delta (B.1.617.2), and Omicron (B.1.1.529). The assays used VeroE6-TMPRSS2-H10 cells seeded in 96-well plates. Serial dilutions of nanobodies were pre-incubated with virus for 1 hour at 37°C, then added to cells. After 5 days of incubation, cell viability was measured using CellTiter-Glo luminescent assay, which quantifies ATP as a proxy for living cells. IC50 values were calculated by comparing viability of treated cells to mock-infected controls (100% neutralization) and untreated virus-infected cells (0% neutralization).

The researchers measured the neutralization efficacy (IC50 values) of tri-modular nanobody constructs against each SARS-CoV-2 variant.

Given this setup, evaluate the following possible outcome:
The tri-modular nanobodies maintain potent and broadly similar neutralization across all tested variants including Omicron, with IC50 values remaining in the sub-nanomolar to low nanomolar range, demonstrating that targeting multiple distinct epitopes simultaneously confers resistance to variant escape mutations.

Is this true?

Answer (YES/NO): NO